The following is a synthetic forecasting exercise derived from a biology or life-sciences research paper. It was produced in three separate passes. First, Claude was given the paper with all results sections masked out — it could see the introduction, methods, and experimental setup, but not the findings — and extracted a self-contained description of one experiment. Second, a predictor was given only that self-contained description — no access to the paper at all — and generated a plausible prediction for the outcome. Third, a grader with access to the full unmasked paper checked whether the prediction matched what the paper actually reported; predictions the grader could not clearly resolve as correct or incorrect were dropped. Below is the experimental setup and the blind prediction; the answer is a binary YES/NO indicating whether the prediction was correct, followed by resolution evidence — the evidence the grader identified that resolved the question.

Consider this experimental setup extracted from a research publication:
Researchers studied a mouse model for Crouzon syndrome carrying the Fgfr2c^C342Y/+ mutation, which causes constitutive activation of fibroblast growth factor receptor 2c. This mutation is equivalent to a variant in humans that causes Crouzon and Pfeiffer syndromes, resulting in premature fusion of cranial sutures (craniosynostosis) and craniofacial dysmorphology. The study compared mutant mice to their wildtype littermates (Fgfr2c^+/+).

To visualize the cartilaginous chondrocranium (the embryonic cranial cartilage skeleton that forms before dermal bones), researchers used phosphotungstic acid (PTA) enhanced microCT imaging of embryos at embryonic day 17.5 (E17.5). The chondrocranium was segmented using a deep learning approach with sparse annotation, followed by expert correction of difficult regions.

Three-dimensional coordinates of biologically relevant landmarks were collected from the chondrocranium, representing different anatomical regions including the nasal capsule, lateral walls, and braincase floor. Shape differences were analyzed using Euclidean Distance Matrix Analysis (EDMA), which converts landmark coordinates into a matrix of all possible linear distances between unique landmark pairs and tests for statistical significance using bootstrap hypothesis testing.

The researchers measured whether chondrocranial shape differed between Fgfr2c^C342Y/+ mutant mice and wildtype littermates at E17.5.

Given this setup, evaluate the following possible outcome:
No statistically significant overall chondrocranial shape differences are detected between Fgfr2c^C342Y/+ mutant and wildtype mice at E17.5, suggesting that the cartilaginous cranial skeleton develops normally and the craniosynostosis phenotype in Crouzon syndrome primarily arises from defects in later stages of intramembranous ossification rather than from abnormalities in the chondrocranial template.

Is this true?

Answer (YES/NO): NO